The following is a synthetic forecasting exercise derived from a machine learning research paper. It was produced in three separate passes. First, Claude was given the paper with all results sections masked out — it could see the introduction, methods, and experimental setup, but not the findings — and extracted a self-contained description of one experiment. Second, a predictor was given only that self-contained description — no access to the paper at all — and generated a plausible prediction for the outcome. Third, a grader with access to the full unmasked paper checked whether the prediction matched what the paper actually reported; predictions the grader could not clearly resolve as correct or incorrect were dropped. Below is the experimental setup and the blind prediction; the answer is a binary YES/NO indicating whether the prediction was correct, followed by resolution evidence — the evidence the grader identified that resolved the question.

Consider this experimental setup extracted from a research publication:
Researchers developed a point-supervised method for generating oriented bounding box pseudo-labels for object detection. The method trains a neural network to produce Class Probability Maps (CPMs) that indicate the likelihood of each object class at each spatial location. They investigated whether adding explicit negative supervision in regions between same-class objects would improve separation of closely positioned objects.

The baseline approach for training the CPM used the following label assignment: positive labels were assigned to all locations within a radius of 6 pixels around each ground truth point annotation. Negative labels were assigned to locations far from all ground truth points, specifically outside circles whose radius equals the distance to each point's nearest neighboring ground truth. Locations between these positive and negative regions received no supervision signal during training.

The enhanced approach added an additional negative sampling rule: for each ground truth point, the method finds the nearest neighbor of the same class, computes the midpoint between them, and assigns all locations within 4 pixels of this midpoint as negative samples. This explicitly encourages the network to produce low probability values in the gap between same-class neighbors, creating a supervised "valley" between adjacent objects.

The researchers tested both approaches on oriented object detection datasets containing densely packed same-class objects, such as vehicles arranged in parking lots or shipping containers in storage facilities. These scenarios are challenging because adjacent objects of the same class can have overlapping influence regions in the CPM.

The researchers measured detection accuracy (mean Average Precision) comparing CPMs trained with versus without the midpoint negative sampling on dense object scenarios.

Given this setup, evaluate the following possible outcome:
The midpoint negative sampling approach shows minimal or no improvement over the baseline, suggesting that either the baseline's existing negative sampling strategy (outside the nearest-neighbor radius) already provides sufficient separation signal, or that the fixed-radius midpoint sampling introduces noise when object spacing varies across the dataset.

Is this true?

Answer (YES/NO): YES